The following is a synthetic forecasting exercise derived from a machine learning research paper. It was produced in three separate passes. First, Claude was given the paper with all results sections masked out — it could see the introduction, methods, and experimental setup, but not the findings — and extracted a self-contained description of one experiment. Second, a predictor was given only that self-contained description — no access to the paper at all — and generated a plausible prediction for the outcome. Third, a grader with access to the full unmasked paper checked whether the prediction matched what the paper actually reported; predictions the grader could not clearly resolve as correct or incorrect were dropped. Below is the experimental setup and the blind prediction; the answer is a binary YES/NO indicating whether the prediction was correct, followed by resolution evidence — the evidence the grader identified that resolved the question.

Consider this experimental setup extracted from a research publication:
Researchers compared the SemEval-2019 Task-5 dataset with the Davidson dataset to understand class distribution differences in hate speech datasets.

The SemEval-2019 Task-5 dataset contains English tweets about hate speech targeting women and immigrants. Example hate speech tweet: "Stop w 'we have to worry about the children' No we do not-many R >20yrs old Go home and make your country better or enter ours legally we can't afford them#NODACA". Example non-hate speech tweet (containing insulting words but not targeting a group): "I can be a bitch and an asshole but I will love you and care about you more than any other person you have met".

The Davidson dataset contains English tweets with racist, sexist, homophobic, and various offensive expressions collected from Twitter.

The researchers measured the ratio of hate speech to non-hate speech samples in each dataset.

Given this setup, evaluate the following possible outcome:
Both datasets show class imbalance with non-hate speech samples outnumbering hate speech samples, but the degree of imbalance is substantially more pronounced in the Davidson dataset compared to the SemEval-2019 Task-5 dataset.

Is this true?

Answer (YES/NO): YES